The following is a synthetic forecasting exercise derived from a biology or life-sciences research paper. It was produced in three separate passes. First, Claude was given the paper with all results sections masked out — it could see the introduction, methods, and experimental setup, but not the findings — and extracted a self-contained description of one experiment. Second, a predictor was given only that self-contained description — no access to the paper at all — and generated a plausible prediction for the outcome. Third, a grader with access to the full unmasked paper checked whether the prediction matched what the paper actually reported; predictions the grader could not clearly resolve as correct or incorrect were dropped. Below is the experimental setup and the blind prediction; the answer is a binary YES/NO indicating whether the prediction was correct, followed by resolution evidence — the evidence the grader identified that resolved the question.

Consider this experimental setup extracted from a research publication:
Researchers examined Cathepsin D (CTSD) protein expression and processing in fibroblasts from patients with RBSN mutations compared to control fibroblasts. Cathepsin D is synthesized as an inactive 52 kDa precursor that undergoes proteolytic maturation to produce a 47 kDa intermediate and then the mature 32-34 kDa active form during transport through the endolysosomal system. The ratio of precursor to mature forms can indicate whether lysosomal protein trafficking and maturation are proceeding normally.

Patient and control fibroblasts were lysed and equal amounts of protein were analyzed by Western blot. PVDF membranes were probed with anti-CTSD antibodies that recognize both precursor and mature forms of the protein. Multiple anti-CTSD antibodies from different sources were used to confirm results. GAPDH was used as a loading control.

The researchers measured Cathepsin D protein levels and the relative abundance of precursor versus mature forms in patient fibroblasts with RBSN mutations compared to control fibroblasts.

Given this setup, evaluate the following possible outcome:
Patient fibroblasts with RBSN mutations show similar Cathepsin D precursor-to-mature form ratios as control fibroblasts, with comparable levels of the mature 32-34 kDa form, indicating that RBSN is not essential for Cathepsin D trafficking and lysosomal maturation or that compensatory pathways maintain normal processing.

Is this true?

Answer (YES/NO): NO